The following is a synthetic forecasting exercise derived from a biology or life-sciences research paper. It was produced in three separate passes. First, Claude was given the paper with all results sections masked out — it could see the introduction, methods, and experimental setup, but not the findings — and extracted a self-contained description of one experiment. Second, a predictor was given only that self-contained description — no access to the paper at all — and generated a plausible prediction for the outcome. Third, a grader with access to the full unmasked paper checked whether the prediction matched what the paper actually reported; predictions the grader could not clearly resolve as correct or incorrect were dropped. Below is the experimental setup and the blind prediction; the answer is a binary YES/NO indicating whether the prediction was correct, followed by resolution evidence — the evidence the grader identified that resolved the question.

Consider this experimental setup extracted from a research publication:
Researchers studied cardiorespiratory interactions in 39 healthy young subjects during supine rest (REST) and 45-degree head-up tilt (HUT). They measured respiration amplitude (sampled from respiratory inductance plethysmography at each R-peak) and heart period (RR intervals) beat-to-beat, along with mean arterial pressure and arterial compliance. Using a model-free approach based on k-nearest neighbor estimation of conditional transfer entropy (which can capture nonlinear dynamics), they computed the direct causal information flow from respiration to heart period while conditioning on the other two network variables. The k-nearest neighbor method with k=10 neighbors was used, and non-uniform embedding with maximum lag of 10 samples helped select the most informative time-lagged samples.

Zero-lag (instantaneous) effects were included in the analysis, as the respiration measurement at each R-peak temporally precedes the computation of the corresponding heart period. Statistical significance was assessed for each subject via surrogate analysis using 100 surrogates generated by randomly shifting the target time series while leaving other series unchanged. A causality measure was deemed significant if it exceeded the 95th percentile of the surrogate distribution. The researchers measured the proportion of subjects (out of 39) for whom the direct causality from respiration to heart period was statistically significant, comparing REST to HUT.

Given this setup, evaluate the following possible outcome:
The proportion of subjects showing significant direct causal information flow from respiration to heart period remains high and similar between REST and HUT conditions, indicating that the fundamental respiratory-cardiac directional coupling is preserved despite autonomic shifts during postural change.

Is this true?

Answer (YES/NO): NO